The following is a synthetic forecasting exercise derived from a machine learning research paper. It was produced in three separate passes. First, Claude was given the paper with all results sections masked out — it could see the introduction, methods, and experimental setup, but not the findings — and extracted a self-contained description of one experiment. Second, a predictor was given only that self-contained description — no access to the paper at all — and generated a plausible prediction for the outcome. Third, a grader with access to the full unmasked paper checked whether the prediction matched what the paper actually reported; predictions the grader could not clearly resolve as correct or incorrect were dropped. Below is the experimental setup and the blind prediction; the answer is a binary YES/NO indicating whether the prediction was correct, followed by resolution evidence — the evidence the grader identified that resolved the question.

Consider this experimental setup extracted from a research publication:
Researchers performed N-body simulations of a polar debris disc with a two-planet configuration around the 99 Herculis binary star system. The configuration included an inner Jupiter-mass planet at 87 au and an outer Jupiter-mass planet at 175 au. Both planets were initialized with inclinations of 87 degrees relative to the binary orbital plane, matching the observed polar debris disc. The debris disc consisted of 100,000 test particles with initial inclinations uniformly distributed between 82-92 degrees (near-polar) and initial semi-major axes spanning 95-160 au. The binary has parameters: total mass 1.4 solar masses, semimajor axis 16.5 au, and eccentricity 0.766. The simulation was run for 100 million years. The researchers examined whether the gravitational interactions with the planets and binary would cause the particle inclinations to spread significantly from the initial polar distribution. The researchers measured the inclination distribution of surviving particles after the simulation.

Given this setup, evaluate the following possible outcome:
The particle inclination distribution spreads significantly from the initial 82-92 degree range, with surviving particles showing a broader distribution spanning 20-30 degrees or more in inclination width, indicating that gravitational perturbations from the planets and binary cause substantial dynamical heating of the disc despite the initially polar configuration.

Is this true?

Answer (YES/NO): NO